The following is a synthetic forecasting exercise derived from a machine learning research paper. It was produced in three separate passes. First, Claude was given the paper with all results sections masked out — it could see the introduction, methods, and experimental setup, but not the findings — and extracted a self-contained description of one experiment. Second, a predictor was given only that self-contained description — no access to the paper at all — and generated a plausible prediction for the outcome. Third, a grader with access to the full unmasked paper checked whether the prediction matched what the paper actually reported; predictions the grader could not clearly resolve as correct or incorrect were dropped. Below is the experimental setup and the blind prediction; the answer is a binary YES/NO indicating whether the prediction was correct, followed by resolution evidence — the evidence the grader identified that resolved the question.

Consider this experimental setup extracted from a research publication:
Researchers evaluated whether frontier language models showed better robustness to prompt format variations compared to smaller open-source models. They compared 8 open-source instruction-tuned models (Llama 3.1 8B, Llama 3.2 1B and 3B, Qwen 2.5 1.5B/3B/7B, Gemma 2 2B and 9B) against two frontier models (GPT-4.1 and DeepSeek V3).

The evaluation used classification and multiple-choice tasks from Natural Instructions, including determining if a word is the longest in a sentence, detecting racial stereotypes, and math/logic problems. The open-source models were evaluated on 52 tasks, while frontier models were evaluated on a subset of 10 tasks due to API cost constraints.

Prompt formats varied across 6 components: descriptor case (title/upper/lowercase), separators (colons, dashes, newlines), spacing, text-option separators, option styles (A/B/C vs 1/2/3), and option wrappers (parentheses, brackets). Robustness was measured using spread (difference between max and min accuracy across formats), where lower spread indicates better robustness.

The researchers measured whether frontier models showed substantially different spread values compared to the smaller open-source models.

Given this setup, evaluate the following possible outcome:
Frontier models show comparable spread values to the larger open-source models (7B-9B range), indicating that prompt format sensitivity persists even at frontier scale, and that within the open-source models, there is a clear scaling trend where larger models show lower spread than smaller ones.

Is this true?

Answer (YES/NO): NO